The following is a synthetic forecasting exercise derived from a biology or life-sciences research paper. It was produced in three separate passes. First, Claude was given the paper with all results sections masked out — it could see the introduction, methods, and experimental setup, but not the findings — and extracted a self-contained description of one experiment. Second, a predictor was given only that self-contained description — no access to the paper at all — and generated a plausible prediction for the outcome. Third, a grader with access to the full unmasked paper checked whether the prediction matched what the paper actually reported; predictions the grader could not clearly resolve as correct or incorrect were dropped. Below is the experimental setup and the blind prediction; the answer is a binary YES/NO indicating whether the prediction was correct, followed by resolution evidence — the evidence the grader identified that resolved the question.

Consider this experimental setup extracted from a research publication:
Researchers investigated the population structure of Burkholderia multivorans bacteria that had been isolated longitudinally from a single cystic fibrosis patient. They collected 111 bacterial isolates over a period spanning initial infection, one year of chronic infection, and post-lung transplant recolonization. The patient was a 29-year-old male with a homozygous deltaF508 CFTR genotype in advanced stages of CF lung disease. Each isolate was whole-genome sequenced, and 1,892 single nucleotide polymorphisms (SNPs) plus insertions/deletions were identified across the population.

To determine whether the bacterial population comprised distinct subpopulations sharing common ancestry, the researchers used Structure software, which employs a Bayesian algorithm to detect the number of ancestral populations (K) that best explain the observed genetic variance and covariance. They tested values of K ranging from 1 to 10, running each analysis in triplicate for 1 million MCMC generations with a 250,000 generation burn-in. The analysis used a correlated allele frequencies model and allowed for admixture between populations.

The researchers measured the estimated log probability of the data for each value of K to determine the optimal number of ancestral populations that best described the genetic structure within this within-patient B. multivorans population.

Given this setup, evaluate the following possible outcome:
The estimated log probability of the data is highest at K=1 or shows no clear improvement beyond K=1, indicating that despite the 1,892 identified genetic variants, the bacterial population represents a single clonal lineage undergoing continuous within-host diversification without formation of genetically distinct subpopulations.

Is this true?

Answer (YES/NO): NO